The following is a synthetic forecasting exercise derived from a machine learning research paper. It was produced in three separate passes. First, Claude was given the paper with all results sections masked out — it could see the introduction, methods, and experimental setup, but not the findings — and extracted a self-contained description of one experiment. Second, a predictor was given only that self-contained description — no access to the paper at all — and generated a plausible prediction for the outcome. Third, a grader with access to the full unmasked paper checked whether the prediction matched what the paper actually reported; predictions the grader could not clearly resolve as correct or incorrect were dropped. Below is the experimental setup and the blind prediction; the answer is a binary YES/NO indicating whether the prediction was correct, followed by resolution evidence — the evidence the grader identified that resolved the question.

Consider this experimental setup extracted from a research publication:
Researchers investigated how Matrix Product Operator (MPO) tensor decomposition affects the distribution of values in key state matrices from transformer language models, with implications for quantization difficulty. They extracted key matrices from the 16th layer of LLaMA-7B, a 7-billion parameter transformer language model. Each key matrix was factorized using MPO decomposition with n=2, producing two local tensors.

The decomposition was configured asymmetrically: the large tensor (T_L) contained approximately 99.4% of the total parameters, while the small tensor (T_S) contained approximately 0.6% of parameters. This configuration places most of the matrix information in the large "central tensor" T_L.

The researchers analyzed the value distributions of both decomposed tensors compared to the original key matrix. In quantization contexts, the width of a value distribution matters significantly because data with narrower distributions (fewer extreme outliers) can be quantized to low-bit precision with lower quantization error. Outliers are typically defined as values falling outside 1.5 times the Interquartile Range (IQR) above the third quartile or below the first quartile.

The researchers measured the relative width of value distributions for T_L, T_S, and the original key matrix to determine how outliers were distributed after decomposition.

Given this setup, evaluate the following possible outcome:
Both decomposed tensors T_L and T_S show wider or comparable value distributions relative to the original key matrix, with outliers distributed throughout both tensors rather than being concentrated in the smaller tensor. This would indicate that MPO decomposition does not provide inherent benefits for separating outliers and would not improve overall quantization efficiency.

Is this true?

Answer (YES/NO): NO